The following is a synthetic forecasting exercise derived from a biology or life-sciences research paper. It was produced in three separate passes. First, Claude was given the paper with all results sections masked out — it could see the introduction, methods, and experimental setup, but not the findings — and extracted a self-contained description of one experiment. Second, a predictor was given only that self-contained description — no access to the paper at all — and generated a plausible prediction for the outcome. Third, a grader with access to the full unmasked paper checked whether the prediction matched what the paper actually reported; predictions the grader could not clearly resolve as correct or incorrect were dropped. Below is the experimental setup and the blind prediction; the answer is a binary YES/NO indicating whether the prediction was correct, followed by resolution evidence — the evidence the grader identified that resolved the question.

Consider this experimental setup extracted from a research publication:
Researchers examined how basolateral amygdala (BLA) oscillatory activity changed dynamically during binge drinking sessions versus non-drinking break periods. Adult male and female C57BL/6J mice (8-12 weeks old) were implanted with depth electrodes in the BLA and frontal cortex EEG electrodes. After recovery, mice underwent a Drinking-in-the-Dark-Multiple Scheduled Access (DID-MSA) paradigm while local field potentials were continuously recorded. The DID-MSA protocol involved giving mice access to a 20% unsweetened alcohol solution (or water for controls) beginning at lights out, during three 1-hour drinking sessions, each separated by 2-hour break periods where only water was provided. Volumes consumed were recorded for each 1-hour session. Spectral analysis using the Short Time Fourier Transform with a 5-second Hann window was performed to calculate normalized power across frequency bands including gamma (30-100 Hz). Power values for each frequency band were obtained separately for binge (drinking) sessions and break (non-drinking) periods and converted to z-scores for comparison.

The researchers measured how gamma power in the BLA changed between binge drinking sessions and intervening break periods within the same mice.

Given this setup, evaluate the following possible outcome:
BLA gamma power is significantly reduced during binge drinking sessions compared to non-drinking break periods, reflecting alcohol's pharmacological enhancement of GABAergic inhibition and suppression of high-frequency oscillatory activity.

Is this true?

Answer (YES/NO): NO